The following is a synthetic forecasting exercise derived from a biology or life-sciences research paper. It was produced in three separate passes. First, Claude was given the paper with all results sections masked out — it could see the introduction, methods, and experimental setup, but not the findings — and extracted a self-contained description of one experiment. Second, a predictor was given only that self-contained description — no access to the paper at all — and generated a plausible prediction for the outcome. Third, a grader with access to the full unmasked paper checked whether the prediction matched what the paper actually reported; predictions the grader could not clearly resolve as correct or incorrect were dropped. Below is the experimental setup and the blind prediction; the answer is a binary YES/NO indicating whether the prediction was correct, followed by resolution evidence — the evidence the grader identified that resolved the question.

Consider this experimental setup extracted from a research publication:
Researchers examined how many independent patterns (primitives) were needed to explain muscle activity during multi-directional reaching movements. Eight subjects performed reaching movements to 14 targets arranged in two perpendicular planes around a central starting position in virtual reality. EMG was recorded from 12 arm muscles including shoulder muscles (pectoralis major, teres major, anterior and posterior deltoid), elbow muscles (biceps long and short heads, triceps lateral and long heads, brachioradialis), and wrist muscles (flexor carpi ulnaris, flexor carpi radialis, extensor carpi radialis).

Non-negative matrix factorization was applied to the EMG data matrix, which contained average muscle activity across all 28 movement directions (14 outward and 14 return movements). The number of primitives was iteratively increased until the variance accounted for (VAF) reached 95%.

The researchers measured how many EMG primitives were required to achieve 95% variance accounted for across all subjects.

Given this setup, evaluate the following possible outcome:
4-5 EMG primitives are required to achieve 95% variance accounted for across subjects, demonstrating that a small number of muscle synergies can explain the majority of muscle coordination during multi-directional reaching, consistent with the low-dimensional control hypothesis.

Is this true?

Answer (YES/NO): NO